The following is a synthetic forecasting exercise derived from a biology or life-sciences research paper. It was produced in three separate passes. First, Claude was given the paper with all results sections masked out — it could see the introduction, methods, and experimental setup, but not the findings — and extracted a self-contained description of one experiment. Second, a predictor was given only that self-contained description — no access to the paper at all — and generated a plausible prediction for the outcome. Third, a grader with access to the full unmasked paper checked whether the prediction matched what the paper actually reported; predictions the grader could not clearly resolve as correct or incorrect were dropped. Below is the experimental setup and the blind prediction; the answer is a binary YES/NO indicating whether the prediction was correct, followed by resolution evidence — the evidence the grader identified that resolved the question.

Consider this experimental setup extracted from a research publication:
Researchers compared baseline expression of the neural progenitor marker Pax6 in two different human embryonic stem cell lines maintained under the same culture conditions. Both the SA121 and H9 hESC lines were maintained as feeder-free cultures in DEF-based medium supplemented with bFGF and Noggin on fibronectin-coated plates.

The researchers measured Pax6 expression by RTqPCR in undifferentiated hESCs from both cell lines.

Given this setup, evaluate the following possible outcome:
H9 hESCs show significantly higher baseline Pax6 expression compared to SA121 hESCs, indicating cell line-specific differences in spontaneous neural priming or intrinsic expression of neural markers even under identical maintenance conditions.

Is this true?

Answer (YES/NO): NO